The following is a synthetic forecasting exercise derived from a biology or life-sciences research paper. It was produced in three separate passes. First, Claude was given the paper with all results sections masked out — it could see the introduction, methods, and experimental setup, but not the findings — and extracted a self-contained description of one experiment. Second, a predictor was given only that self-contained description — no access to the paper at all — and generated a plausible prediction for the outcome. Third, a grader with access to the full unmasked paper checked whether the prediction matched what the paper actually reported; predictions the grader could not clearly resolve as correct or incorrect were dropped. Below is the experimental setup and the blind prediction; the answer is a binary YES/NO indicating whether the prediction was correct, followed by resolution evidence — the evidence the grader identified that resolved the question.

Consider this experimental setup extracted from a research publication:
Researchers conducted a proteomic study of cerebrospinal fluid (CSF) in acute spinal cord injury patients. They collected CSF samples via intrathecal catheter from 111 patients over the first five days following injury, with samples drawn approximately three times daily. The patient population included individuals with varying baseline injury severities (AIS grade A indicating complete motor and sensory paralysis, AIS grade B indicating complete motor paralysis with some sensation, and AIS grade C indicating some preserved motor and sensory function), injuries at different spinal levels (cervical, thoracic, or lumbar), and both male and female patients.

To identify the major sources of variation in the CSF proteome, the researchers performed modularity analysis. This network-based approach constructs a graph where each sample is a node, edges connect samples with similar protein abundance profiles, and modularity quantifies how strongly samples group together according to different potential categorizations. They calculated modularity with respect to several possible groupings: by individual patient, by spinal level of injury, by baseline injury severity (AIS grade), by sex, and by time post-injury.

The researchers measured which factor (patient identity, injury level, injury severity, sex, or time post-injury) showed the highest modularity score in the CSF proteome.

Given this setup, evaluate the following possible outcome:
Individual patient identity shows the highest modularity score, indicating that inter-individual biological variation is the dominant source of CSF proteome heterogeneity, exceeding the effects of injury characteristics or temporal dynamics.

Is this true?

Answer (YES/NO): NO